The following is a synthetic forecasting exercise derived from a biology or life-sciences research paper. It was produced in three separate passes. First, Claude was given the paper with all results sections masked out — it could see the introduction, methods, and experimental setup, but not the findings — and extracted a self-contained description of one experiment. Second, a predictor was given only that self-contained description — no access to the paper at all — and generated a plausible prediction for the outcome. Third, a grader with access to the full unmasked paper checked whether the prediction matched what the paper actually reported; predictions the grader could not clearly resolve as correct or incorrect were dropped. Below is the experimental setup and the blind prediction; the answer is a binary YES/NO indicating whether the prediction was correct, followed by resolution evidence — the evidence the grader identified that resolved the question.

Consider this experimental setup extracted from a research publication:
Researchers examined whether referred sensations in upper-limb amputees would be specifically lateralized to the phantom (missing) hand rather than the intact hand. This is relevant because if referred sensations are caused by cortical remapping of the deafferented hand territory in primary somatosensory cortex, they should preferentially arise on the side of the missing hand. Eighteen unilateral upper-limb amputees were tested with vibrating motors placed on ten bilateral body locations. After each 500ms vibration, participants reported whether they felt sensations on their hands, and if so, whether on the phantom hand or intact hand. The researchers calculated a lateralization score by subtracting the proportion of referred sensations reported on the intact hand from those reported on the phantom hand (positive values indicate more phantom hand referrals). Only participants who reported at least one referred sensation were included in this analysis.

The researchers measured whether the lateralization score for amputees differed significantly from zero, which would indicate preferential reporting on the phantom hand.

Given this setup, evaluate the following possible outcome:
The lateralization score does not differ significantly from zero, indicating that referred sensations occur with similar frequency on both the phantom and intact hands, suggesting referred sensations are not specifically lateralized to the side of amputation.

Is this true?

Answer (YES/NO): YES